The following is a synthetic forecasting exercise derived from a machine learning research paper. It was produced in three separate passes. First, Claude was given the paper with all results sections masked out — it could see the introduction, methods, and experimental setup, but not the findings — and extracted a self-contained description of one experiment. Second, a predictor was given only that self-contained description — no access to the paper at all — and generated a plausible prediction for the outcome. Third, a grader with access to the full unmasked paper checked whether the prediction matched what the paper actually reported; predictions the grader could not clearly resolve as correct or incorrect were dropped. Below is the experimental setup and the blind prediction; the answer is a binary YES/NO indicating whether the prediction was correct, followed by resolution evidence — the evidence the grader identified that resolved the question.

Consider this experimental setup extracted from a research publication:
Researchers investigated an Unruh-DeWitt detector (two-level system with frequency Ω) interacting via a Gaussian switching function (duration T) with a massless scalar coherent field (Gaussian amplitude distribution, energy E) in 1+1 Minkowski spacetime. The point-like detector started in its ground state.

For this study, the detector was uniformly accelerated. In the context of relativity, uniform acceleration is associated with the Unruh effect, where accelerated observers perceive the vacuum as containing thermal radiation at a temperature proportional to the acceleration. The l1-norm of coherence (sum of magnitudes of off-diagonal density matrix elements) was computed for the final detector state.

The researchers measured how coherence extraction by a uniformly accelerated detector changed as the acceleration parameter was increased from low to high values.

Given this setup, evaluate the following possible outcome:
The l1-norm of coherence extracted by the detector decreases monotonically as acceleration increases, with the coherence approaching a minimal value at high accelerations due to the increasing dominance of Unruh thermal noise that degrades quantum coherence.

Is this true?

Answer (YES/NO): NO